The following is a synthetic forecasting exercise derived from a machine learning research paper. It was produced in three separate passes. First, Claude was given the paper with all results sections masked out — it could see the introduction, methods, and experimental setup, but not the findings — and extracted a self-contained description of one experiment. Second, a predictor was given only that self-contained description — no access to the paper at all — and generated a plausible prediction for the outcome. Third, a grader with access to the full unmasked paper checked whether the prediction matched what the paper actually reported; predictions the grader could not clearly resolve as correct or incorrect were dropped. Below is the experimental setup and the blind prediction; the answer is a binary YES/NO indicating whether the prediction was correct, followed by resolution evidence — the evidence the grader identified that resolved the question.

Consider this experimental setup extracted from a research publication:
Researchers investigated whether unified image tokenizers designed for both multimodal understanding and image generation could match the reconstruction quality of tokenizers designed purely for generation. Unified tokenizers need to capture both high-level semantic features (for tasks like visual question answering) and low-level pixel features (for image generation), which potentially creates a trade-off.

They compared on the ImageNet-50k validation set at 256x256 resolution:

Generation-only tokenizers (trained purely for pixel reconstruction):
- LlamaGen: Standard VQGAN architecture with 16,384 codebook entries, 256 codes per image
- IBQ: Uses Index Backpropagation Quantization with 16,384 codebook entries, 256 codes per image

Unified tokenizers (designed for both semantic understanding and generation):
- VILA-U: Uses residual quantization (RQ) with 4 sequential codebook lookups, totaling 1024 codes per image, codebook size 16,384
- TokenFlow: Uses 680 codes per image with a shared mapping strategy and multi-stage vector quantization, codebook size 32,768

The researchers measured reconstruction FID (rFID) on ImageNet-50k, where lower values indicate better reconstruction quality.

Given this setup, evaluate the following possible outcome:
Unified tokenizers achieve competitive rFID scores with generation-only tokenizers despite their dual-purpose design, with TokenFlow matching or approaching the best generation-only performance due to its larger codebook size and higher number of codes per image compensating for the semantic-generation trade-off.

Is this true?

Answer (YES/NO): YES